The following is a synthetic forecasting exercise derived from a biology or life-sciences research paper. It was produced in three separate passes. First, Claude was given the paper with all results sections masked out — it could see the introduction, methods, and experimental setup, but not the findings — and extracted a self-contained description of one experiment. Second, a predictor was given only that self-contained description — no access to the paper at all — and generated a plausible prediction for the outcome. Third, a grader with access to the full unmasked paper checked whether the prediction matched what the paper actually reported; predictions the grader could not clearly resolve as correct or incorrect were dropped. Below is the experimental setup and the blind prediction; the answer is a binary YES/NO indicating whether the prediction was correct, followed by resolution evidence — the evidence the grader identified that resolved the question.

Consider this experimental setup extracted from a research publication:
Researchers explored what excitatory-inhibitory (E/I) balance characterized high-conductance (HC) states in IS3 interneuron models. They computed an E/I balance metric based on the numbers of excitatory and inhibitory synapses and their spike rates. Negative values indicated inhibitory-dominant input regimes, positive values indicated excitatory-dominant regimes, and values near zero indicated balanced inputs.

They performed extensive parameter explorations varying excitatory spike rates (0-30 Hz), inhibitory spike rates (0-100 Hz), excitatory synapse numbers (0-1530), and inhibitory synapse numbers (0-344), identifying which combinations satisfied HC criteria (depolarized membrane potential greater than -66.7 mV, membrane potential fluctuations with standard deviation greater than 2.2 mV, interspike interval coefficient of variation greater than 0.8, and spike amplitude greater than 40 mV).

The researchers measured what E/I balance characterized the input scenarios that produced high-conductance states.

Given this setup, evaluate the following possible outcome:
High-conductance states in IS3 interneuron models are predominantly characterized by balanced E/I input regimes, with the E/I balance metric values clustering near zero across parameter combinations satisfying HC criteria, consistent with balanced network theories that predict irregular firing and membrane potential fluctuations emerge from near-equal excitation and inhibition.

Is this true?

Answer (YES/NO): NO